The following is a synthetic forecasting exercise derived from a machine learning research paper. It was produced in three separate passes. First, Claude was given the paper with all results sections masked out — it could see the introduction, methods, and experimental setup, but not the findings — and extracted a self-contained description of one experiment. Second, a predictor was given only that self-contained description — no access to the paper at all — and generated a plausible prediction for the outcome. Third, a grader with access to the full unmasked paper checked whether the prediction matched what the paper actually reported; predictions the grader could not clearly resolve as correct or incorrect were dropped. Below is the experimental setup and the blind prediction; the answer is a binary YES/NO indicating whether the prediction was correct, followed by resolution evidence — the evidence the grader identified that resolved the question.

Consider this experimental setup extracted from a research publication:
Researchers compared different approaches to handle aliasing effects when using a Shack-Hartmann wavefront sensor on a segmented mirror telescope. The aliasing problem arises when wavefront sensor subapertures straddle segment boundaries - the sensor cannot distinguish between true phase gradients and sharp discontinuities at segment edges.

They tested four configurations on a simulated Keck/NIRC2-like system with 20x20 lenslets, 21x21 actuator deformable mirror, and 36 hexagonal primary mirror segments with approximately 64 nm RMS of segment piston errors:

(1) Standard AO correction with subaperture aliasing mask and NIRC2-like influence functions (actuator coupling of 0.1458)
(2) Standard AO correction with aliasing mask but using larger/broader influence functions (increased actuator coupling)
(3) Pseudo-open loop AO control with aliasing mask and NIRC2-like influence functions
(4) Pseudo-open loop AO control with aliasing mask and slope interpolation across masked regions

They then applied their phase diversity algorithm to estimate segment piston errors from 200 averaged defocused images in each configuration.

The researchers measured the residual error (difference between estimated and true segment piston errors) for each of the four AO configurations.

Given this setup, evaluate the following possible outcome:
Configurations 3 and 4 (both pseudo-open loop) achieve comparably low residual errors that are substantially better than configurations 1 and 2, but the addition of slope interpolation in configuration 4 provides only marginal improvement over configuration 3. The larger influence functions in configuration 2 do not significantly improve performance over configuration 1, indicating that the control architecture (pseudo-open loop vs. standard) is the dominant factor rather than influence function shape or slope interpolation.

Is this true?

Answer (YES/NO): NO